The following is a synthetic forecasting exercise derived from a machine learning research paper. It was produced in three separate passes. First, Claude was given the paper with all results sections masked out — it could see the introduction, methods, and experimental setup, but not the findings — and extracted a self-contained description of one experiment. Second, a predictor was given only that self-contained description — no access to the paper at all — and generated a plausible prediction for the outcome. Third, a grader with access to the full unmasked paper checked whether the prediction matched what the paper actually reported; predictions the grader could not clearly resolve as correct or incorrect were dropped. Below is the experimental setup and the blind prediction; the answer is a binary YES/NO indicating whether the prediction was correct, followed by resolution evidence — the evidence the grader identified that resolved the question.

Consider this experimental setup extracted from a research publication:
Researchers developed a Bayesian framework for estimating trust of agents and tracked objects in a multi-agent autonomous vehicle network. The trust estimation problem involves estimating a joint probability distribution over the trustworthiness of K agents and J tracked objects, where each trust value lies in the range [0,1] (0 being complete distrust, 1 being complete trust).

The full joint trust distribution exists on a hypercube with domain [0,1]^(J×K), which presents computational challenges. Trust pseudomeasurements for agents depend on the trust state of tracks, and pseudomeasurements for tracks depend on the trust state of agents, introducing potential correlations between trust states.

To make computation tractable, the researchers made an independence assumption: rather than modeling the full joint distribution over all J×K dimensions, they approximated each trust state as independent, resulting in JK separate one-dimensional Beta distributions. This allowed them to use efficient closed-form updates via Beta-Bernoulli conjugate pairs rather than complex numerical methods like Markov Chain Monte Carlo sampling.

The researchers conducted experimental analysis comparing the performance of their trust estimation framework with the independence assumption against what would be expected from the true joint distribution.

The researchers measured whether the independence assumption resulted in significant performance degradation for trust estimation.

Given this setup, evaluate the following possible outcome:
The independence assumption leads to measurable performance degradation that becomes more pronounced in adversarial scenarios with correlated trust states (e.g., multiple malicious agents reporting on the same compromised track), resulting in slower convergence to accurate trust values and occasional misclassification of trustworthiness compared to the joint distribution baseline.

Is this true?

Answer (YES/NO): NO